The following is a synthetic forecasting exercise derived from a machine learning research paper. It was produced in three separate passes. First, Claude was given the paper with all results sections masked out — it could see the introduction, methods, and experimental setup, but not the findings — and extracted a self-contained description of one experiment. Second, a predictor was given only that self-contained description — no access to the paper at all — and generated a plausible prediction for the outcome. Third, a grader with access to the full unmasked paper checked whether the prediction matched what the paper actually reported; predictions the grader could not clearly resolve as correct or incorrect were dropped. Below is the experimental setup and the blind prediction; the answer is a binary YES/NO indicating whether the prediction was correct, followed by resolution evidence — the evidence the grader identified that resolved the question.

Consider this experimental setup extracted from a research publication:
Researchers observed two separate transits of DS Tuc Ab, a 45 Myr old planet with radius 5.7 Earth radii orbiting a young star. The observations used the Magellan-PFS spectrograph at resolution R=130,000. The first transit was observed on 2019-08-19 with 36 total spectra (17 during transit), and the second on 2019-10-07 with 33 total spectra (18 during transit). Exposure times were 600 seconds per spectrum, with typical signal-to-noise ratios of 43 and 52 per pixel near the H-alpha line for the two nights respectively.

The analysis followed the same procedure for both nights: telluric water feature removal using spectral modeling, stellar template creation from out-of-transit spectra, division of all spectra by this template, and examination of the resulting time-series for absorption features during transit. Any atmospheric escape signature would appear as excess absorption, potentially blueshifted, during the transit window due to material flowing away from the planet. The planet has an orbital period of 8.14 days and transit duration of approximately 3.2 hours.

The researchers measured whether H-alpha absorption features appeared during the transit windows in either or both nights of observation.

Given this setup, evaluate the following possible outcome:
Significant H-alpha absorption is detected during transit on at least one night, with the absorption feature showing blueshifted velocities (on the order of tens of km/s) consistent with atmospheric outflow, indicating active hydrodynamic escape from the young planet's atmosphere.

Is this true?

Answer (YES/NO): NO